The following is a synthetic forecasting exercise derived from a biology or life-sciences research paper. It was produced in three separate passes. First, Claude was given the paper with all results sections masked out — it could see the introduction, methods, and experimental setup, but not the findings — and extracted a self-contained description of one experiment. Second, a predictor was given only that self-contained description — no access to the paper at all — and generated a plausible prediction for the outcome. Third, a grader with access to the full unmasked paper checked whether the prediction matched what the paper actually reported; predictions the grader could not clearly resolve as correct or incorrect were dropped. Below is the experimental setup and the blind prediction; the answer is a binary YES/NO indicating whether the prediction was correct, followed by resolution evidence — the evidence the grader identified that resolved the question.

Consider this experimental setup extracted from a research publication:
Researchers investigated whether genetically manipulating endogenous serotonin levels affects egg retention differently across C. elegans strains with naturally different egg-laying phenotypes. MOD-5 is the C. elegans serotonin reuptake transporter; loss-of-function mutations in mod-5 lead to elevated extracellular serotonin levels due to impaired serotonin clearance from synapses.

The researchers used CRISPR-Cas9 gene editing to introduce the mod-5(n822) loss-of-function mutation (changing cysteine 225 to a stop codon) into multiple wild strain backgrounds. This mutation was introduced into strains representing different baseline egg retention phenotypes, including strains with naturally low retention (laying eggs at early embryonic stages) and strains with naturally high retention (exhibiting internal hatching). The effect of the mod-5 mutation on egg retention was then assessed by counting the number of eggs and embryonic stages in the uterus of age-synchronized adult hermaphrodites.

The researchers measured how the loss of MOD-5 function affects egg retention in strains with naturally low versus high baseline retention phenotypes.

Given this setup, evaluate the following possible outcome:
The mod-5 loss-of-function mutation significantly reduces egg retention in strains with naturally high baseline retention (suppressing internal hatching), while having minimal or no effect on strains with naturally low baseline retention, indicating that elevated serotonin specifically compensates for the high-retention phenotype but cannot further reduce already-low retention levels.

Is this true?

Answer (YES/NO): NO